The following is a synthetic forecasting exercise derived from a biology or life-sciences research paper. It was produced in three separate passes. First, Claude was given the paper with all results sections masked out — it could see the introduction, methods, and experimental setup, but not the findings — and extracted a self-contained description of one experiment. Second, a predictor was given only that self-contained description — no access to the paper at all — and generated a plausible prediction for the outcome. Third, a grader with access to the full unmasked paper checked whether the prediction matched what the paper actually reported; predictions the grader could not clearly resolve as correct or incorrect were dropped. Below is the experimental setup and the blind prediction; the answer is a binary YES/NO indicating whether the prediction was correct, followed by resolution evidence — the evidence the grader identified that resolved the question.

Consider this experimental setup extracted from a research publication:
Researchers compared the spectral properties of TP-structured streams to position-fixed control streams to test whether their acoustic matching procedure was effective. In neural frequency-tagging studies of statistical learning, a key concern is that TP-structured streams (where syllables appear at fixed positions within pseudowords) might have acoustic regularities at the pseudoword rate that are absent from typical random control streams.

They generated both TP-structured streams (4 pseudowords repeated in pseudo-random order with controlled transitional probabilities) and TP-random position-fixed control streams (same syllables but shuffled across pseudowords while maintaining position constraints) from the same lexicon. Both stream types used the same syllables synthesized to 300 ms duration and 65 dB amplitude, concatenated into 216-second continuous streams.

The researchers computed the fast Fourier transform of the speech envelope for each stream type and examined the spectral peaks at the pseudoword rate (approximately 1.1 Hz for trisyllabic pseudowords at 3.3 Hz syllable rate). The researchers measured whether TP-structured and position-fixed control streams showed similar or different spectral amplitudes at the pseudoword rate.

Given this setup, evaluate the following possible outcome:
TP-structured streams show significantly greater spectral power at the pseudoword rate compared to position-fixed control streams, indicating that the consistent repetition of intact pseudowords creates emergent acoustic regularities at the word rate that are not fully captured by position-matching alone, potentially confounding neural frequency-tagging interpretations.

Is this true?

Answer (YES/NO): NO